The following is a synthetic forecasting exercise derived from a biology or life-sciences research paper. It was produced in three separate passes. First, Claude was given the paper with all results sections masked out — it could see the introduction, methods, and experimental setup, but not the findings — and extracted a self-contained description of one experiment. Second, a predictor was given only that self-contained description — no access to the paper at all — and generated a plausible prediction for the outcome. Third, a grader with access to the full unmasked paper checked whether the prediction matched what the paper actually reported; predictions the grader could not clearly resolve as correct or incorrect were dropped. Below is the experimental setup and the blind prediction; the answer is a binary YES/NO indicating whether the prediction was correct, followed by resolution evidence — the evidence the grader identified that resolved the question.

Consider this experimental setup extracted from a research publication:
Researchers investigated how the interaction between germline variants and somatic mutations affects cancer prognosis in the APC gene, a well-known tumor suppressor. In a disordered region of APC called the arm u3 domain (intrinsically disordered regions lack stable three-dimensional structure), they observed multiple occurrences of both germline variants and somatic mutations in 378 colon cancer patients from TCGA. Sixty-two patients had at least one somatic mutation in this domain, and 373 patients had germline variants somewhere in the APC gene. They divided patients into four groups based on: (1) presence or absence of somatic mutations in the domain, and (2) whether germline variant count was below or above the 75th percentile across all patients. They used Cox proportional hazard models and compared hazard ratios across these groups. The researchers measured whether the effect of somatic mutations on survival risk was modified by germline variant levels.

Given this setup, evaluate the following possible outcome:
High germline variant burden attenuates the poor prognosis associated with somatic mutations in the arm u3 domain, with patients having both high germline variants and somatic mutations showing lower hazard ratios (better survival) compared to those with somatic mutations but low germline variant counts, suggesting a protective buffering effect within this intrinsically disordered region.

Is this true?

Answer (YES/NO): NO